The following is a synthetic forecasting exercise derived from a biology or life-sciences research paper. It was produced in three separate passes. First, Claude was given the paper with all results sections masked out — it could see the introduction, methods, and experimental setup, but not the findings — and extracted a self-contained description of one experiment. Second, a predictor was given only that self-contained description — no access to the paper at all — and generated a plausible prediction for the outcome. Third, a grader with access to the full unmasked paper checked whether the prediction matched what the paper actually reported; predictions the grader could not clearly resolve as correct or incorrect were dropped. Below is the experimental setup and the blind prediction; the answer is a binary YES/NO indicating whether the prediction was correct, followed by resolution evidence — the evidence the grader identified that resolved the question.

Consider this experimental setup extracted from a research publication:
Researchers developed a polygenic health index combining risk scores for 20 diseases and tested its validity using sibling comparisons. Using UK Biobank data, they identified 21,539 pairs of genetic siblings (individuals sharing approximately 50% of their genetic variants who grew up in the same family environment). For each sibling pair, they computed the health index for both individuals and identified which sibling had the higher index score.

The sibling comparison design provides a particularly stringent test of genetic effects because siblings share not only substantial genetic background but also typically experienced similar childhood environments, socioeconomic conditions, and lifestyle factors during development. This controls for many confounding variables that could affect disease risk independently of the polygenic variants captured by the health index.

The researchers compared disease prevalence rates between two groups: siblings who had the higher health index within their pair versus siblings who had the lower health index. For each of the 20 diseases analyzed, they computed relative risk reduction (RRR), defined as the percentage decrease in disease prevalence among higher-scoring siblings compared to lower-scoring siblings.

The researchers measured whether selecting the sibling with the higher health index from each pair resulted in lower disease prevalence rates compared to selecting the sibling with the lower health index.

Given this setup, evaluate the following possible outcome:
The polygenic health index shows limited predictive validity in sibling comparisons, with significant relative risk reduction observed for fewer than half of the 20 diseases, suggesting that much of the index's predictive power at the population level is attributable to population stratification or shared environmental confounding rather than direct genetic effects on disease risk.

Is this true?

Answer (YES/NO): NO